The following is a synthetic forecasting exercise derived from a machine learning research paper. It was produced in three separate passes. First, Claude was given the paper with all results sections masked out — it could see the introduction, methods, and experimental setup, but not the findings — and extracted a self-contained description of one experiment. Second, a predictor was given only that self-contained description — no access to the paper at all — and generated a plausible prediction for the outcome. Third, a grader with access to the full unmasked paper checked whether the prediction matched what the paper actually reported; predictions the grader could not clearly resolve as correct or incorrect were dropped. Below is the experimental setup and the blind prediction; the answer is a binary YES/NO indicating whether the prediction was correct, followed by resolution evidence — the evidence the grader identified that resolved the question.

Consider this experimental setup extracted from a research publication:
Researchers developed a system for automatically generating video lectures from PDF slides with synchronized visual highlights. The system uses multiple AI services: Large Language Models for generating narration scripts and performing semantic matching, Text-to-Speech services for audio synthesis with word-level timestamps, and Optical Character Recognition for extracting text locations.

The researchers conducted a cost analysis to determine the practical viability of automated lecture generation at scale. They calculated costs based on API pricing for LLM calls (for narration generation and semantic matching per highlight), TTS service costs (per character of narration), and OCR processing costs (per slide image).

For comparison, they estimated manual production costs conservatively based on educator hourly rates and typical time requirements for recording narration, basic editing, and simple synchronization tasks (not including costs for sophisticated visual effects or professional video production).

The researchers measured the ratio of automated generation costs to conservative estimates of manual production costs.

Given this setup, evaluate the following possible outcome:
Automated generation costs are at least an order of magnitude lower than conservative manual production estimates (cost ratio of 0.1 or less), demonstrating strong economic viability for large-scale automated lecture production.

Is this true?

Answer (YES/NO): YES